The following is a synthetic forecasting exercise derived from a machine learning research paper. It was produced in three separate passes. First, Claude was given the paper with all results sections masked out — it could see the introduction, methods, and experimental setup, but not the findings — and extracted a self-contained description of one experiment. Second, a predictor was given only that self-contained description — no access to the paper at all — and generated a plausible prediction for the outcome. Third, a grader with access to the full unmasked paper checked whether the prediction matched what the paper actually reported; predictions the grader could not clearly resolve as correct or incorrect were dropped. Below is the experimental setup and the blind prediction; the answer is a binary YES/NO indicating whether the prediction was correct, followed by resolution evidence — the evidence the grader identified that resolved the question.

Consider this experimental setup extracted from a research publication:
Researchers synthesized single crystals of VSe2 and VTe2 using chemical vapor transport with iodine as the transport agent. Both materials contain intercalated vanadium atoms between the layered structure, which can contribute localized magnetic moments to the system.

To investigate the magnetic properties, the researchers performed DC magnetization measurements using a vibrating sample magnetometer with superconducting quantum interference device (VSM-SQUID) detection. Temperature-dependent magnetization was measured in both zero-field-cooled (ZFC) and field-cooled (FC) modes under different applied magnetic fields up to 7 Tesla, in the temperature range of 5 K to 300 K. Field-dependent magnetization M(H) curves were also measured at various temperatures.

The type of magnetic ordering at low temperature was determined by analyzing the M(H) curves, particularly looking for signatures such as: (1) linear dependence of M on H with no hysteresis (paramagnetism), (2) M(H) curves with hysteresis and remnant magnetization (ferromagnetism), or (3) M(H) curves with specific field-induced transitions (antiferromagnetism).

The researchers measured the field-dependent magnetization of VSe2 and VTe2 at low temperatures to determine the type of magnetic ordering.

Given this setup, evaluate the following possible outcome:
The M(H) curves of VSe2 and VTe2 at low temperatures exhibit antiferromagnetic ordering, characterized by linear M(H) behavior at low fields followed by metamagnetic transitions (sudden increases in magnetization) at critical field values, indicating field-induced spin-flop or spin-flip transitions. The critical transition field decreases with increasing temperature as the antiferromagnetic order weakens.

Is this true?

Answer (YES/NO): NO